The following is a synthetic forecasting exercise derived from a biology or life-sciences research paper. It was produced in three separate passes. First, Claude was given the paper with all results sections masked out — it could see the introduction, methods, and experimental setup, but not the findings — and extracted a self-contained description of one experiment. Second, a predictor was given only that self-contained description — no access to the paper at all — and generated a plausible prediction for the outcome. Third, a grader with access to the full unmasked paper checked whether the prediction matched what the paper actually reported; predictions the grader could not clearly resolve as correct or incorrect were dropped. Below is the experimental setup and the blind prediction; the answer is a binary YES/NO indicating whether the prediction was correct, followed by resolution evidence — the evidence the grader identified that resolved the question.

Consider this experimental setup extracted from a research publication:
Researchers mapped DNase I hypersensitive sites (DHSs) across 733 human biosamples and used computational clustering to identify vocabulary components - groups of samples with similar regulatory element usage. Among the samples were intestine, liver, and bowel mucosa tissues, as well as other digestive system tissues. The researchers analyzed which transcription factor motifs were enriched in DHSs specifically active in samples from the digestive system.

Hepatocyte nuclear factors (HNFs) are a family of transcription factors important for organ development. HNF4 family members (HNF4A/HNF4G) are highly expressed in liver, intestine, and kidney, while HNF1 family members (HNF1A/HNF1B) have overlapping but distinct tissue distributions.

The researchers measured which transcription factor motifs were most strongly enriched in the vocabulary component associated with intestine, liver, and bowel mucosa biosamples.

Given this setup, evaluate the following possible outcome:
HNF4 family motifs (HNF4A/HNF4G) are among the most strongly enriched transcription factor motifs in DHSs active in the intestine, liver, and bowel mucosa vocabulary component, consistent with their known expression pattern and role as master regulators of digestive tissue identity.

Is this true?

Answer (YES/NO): YES